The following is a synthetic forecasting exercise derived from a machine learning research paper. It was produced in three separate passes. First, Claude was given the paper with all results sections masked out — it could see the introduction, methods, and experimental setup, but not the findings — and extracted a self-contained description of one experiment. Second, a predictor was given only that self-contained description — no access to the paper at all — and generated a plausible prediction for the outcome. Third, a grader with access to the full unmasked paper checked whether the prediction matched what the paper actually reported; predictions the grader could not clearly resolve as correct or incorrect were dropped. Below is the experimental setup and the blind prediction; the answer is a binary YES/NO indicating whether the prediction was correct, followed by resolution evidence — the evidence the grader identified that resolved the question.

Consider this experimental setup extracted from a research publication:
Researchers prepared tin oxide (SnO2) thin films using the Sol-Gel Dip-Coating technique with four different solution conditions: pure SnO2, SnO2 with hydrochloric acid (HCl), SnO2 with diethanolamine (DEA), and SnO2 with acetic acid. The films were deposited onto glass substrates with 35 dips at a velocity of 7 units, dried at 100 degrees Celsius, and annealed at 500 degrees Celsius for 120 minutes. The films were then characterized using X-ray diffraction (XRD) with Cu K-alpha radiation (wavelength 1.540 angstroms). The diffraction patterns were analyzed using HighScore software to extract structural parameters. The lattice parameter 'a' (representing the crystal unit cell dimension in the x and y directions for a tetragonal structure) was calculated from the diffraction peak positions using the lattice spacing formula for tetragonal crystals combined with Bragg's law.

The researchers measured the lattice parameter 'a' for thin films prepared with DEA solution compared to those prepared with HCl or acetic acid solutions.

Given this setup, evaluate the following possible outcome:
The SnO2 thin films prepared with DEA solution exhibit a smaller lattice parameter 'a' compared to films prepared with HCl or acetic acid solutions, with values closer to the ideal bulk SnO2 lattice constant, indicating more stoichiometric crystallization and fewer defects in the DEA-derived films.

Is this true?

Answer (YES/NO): NO